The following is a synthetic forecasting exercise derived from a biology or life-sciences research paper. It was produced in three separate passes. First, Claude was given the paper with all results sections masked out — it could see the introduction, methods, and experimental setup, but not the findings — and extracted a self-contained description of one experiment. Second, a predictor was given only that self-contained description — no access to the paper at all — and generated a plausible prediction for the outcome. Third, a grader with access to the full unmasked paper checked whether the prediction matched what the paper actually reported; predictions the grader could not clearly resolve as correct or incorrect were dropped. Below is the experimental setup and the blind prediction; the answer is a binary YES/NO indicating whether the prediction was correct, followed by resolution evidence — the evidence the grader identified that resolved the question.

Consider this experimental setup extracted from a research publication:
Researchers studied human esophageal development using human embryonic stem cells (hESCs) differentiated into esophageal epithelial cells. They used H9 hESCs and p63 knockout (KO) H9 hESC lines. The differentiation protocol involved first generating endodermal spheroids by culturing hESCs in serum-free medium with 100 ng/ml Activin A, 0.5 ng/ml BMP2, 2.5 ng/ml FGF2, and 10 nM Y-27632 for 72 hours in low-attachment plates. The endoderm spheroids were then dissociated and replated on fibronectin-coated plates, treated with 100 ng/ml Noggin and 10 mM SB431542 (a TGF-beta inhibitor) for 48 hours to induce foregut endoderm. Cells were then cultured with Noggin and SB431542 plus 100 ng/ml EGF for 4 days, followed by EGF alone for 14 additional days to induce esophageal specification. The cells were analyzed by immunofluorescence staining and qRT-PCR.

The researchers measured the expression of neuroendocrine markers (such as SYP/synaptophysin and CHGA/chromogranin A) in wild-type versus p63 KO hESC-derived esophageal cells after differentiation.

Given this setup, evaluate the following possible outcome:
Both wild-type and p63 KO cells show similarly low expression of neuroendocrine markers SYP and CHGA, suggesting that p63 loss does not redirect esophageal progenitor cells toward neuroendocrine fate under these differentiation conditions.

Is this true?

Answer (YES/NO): NO